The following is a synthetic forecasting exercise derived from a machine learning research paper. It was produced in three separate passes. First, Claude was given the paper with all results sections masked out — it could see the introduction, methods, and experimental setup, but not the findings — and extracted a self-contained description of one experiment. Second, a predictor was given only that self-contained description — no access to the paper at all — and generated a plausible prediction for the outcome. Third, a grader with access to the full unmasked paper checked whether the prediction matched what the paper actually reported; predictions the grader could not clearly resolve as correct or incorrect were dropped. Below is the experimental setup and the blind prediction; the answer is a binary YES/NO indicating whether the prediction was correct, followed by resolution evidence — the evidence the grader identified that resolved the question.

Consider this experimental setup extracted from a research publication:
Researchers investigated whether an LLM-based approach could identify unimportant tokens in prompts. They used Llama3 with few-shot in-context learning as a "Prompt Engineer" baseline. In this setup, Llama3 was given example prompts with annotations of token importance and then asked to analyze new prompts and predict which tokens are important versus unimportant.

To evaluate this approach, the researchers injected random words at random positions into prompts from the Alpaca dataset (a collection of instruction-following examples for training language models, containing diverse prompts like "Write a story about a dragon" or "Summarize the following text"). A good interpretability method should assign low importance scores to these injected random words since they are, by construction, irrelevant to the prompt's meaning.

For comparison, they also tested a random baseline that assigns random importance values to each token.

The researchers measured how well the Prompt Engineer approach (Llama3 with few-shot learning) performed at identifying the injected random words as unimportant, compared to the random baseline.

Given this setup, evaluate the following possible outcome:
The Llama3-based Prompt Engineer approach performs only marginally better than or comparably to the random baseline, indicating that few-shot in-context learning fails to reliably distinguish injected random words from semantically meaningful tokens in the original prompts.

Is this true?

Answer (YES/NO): YES